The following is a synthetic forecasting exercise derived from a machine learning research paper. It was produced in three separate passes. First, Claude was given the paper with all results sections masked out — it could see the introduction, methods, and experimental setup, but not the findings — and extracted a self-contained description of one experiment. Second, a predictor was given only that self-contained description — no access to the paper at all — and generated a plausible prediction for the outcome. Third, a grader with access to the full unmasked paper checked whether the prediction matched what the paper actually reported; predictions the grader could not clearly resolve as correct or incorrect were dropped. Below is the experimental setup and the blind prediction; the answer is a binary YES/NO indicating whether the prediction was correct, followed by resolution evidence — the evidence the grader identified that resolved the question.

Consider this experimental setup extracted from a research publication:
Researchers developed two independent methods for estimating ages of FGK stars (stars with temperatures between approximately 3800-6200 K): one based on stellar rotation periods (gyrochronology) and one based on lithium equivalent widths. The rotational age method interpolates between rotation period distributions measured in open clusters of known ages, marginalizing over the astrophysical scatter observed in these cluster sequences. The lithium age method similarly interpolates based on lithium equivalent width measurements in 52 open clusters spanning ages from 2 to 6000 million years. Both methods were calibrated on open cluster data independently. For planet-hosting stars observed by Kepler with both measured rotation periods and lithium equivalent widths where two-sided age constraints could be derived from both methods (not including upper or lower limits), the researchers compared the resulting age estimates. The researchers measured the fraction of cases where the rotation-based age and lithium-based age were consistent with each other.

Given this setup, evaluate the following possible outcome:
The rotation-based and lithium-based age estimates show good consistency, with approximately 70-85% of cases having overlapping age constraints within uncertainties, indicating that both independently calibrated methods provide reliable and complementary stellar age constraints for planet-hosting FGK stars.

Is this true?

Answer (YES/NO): NO